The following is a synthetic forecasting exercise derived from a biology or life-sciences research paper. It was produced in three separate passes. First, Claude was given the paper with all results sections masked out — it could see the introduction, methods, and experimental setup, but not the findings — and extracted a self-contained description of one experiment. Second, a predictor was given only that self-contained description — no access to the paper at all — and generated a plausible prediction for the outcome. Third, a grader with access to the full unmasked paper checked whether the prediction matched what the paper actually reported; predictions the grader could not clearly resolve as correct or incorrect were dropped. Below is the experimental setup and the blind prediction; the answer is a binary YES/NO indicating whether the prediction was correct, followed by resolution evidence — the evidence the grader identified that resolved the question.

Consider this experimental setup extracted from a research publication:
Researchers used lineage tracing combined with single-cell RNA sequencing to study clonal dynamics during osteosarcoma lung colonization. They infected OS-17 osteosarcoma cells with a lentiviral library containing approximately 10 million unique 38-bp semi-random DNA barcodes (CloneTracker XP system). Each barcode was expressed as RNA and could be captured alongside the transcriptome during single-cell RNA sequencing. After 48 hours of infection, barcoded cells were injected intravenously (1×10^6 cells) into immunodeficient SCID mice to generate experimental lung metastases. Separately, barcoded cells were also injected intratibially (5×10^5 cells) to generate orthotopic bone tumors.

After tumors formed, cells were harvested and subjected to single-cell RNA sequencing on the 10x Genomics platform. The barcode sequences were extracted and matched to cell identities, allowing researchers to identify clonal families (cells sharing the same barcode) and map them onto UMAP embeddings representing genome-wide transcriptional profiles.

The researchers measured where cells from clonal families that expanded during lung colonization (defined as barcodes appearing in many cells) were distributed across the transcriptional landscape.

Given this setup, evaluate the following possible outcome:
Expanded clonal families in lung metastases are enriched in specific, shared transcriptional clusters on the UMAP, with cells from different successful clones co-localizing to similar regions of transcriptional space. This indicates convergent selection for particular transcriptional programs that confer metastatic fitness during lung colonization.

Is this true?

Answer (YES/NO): NO